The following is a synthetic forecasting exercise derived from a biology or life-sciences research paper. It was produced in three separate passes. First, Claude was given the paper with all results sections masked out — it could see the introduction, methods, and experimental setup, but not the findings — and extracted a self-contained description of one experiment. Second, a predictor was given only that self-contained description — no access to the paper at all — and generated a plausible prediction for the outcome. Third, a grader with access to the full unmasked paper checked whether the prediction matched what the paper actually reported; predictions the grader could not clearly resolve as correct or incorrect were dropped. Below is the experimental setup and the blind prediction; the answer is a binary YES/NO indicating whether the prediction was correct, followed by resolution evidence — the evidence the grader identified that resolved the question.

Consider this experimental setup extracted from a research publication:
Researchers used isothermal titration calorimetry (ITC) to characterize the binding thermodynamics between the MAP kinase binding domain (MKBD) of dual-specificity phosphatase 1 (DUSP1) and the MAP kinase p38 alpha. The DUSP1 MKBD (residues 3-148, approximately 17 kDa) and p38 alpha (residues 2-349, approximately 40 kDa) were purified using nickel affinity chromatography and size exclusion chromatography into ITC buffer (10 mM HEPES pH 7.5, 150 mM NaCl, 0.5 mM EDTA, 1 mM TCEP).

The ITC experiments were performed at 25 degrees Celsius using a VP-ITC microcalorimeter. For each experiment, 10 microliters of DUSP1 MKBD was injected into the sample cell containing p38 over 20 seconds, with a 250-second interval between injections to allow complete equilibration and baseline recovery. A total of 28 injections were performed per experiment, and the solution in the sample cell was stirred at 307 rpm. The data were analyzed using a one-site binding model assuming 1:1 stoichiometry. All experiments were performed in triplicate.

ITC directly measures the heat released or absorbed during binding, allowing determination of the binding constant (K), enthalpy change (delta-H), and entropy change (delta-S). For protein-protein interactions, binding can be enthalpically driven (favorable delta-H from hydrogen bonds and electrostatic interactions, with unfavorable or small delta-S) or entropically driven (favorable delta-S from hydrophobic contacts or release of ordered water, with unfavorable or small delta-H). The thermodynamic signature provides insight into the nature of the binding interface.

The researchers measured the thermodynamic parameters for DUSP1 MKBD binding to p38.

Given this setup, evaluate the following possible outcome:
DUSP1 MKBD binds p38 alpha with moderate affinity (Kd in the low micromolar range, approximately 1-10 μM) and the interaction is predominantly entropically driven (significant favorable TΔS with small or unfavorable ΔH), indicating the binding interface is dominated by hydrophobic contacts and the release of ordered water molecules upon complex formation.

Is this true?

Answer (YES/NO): NO